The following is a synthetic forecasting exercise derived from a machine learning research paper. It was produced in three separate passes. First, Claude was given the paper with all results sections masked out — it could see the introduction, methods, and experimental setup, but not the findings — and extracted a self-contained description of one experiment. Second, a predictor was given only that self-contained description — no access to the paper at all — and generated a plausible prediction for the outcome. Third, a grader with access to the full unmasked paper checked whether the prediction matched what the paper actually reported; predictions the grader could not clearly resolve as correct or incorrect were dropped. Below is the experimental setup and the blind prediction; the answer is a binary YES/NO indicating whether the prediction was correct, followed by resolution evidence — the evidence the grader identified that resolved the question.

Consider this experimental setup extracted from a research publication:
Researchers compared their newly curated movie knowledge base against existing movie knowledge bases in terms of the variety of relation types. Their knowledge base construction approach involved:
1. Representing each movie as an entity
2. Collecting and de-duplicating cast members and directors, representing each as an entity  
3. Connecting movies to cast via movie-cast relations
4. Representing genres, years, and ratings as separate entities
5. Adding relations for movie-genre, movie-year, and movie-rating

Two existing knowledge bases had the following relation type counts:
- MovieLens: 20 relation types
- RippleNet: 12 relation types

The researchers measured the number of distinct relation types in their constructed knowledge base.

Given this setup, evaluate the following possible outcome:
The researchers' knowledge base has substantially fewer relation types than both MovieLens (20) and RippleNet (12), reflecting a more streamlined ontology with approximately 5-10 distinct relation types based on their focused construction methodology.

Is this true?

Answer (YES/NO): NO